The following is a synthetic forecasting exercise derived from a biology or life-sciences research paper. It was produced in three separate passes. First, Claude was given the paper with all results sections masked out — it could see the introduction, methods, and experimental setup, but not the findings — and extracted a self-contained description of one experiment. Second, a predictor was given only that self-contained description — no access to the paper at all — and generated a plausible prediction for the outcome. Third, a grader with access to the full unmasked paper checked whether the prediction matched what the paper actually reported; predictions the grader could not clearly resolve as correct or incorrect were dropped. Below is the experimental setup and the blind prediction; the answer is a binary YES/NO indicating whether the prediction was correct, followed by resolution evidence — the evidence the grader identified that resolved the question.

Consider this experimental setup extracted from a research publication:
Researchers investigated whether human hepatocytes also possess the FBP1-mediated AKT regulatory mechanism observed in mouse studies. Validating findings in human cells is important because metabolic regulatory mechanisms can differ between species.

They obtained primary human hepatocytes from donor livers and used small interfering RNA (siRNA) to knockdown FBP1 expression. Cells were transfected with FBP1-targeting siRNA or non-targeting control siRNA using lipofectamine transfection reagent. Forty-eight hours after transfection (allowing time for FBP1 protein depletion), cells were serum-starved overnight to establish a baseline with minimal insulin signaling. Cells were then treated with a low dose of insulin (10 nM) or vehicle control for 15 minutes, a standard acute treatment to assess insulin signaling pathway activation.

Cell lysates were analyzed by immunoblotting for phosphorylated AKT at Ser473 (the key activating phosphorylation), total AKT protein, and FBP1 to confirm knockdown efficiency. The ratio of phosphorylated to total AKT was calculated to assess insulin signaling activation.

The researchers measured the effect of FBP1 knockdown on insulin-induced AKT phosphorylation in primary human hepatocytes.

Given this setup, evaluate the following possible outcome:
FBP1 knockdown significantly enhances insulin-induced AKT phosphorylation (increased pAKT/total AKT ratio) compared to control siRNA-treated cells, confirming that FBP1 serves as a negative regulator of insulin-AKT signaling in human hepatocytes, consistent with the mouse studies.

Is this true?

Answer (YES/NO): YES